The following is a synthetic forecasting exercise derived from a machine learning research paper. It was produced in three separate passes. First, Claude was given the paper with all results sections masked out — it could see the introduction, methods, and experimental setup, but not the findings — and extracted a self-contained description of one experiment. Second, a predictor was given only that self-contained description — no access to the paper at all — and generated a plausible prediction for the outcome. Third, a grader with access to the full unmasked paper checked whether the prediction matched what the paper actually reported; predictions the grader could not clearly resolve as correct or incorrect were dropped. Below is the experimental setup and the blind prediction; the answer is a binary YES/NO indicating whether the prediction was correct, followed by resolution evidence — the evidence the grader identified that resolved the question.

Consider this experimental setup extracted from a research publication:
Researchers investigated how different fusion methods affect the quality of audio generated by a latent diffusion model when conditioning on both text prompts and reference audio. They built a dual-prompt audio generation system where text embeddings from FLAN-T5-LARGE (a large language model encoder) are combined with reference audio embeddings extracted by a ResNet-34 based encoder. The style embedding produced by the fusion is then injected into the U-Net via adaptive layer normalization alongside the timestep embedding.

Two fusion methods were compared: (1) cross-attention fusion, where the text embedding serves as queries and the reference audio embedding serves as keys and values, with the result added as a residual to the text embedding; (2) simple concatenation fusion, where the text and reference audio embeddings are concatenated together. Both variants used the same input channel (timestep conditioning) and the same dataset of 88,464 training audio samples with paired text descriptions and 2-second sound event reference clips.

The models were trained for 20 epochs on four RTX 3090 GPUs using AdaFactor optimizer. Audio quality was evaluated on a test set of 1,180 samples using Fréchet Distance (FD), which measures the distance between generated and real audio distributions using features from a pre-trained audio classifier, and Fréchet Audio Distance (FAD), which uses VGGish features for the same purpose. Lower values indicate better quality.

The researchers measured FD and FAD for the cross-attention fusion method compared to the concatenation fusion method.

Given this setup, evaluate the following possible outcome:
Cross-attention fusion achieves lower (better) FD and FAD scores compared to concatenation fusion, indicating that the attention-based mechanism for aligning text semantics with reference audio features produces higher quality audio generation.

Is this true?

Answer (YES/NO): YES